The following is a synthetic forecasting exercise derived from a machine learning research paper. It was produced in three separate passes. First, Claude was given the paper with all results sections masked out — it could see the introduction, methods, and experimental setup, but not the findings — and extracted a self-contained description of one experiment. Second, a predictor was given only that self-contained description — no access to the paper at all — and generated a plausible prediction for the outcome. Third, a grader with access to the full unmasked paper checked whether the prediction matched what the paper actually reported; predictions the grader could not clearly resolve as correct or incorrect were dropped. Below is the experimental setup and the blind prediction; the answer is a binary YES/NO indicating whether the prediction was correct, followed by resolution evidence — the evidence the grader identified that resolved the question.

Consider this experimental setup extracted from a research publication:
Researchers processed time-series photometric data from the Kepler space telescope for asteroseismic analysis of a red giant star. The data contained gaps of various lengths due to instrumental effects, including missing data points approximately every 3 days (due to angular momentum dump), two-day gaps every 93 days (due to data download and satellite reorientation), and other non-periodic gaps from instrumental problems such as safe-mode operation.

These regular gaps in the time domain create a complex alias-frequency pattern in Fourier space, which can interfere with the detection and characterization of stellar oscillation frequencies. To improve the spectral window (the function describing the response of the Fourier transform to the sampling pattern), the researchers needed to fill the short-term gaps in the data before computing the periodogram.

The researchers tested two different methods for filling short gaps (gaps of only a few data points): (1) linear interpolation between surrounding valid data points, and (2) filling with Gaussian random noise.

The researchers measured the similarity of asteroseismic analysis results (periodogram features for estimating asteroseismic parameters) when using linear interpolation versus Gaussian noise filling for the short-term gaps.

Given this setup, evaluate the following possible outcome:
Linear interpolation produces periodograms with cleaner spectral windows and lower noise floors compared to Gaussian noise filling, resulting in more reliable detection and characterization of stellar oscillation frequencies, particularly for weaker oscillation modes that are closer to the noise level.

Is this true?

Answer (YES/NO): NO